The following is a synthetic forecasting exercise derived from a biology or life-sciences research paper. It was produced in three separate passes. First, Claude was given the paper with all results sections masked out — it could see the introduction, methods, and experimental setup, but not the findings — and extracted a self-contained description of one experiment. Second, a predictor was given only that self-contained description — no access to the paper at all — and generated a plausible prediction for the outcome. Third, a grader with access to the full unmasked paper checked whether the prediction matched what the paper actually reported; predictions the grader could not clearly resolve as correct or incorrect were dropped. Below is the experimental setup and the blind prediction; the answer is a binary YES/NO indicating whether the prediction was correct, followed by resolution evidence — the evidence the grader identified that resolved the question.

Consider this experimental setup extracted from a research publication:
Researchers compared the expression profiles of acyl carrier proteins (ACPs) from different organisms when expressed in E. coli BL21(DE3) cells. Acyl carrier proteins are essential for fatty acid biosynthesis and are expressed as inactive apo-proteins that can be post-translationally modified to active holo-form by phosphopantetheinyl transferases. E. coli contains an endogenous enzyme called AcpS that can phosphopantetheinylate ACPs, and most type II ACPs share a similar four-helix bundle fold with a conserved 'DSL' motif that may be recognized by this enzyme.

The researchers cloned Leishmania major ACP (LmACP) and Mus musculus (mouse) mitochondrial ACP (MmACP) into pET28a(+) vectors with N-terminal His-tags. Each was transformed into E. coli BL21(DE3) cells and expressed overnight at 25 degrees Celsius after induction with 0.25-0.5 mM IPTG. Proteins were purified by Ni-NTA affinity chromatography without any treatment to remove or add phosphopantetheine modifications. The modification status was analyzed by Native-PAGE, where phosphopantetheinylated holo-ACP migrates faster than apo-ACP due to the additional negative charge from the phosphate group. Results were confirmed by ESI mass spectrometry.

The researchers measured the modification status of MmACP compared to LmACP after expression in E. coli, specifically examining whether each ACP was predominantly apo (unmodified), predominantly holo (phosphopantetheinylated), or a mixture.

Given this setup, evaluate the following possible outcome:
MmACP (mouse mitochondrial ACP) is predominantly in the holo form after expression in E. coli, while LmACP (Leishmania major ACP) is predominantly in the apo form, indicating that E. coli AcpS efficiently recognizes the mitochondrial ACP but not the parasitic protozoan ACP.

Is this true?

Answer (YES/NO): NO